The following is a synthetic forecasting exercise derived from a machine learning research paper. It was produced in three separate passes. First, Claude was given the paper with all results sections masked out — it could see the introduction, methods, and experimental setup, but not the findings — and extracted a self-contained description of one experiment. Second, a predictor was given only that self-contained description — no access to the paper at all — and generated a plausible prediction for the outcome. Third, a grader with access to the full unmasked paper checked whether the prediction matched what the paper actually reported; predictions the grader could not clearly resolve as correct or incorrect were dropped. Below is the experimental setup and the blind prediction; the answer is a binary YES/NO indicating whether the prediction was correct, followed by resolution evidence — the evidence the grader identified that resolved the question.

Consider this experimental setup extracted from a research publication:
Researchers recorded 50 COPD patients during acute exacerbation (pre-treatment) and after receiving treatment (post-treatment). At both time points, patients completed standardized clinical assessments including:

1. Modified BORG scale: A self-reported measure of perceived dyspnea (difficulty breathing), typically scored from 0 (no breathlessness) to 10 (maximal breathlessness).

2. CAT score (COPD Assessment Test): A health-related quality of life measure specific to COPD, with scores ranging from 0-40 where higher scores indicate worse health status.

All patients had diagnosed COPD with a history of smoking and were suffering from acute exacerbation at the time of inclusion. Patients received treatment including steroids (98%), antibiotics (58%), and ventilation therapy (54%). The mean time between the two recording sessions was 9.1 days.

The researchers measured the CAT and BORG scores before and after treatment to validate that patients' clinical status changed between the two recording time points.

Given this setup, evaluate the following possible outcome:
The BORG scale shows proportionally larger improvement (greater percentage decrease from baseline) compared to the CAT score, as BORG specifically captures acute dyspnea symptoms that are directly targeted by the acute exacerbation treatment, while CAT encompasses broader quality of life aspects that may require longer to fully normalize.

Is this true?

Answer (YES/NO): YES